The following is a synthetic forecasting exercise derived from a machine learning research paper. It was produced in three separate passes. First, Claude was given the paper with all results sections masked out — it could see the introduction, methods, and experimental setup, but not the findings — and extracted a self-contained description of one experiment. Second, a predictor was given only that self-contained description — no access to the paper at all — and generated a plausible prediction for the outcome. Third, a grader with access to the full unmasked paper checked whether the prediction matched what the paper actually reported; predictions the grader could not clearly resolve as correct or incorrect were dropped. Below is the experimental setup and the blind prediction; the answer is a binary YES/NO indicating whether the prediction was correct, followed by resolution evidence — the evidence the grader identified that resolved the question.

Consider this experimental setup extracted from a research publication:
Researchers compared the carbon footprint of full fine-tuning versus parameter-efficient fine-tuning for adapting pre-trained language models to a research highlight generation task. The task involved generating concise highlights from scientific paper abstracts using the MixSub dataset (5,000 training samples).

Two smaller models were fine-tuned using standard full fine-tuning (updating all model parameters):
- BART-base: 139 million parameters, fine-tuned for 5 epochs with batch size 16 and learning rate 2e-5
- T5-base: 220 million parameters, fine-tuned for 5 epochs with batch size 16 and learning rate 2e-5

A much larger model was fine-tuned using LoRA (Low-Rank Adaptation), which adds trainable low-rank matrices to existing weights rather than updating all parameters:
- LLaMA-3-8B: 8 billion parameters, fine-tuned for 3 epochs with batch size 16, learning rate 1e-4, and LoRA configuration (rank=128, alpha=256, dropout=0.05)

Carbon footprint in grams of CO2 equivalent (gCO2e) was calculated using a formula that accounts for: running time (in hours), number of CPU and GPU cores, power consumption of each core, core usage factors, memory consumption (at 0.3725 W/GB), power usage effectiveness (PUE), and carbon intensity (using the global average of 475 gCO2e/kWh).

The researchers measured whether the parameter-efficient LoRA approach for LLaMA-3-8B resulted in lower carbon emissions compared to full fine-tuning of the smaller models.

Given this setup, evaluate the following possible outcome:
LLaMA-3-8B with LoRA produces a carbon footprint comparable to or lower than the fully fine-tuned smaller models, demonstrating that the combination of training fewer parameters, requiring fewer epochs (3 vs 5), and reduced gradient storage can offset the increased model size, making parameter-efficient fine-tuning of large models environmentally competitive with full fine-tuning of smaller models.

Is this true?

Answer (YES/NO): NO